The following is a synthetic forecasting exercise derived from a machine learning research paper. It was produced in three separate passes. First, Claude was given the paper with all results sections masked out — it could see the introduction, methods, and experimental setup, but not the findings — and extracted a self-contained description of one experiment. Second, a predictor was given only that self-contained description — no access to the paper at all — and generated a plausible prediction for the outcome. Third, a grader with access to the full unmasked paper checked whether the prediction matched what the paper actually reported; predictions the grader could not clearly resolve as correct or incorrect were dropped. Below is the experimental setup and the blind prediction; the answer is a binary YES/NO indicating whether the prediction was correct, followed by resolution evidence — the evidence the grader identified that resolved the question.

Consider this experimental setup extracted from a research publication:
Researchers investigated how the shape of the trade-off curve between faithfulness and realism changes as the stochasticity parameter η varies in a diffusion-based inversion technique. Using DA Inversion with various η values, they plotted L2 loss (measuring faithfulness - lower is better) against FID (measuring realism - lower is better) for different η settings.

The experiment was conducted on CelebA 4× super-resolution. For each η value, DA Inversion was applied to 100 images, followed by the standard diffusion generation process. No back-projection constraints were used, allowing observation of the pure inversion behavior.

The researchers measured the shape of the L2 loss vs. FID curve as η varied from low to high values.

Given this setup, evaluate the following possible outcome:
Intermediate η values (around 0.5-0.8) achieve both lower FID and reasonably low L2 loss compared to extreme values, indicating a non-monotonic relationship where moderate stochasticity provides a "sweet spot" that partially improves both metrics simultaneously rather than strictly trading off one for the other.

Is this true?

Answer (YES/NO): NO